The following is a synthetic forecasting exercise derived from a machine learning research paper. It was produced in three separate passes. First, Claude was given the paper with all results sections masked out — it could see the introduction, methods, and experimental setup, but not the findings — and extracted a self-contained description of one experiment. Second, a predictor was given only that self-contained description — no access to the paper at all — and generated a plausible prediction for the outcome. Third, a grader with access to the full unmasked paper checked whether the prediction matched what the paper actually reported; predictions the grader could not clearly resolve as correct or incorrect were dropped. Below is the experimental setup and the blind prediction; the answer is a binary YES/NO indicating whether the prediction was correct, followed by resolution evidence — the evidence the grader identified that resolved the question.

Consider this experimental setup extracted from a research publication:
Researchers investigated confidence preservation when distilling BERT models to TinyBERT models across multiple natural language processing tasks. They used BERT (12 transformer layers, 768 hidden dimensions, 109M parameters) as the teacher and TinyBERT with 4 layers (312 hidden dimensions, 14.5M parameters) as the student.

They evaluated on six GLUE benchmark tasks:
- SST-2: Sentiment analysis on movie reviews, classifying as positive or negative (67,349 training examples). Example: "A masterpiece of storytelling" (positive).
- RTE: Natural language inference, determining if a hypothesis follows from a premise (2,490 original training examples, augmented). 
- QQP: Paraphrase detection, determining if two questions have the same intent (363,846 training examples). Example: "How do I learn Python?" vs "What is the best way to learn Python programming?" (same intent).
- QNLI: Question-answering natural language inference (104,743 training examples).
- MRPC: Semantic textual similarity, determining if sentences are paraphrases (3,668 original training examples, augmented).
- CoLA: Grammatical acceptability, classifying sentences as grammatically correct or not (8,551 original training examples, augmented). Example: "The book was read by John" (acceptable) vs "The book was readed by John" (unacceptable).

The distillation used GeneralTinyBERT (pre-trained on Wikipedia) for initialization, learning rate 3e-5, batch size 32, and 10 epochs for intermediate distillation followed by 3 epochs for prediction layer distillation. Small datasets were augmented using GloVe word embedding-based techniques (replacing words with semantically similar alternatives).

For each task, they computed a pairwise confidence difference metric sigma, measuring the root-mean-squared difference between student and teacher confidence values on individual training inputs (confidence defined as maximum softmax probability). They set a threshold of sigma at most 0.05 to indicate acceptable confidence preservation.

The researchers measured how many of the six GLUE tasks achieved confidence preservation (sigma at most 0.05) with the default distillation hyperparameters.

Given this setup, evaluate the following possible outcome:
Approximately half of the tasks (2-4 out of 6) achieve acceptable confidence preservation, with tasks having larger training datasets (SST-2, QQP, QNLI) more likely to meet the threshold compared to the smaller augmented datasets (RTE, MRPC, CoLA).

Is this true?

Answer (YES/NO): NO